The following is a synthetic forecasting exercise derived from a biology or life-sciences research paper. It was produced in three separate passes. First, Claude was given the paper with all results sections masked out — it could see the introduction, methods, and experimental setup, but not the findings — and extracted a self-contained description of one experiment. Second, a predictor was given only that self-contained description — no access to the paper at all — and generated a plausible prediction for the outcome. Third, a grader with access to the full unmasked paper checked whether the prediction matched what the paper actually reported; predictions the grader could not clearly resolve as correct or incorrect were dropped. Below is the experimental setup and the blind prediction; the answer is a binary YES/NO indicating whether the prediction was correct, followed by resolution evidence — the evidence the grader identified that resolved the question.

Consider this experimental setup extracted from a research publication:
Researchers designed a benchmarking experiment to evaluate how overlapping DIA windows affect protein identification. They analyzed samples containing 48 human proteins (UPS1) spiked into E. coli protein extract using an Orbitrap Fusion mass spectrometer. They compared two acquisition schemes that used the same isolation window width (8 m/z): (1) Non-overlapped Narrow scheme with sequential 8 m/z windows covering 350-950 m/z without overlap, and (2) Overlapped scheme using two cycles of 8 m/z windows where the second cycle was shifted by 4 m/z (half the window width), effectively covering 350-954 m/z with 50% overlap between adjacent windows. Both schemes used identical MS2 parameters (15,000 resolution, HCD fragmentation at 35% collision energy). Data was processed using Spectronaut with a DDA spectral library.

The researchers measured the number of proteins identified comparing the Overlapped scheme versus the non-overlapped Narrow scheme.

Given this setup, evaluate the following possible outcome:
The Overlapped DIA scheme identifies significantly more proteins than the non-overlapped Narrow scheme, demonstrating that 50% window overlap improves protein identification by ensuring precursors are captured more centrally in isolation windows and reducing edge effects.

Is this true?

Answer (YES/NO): NO